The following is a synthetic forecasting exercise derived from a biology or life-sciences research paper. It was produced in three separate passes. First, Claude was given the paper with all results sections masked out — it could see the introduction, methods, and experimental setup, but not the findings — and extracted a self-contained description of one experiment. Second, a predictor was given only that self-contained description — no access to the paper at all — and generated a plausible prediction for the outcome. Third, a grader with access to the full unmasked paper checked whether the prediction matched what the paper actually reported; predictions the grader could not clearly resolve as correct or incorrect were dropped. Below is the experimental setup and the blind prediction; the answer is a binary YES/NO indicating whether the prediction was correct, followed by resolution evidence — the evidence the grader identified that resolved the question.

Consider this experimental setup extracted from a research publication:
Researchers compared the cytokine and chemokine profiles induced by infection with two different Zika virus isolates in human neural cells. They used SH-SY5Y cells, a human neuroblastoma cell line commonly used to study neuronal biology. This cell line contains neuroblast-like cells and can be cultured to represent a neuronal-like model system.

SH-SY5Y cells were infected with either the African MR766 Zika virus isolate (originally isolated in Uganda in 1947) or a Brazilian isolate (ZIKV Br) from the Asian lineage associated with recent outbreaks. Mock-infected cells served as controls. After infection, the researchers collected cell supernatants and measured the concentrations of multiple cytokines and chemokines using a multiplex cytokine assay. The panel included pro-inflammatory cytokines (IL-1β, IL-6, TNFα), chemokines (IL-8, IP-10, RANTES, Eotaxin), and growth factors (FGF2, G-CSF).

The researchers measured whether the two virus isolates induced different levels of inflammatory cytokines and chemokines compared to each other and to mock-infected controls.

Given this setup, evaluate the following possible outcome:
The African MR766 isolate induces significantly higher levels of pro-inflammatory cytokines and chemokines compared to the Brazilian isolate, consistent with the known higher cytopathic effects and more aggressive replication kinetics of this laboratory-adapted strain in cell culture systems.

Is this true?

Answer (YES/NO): NO